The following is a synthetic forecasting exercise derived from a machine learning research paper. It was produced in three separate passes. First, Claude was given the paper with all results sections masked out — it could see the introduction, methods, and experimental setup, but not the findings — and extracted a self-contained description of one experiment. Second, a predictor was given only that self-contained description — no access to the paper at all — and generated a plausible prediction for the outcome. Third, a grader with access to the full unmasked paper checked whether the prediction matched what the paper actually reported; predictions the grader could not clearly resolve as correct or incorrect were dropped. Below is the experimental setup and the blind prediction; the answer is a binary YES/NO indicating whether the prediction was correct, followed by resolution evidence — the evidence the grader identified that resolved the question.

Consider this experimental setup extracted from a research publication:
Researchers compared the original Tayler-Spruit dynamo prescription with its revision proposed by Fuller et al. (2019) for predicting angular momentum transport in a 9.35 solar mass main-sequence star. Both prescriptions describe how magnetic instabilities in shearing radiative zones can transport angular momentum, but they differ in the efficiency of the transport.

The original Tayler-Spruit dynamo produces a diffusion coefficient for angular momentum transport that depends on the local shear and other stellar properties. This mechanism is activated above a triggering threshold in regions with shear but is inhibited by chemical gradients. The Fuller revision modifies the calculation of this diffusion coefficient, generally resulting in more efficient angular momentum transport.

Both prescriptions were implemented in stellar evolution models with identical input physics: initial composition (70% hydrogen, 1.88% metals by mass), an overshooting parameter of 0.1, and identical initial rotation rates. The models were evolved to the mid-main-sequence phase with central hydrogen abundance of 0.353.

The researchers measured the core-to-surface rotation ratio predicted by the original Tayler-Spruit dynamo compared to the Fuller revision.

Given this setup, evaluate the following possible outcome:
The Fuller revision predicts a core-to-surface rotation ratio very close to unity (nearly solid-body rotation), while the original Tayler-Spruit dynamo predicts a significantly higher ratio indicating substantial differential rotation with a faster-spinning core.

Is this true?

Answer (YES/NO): YES